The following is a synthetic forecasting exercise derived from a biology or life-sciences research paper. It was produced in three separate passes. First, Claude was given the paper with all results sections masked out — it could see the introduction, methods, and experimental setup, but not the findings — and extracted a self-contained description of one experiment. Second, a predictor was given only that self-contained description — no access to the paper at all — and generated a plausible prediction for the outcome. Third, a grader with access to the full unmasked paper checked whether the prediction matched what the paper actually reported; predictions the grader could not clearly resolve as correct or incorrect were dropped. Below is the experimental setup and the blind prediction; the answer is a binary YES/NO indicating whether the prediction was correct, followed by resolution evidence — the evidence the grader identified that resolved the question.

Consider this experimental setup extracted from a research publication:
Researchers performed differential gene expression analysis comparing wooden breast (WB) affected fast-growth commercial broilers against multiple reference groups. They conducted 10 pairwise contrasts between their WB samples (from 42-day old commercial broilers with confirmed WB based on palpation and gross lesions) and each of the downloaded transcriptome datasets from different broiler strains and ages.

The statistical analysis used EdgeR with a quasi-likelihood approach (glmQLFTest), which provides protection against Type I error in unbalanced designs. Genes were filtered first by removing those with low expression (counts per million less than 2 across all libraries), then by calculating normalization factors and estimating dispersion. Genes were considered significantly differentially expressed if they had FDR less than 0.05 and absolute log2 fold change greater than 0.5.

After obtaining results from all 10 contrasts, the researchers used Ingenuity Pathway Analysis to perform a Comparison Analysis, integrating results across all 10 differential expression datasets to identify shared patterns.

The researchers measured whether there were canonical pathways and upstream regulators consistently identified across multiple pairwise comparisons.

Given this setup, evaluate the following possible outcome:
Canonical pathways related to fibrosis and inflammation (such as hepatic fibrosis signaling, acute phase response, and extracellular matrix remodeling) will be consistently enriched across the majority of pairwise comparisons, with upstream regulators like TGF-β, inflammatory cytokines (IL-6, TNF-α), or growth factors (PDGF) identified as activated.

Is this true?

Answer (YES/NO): NO